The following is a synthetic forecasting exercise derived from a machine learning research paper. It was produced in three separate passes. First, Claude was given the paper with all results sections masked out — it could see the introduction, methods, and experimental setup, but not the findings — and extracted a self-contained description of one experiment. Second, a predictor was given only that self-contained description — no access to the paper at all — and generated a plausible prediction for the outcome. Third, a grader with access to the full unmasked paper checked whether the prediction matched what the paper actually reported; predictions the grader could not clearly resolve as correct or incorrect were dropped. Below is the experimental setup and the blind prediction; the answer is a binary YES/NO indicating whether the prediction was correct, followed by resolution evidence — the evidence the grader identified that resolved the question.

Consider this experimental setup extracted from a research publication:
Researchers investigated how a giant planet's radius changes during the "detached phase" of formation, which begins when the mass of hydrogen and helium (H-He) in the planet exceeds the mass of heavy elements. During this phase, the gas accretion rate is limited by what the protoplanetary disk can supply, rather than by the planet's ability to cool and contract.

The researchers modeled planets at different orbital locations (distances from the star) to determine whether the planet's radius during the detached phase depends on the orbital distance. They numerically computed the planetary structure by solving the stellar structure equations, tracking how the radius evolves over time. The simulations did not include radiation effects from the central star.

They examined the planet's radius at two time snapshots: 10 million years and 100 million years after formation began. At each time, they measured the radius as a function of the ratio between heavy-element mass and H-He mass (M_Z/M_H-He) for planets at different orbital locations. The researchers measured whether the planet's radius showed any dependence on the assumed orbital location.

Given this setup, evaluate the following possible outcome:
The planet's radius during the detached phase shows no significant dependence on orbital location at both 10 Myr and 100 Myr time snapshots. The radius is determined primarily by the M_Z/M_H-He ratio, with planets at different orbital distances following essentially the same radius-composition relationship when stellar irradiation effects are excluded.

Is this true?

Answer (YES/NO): YES